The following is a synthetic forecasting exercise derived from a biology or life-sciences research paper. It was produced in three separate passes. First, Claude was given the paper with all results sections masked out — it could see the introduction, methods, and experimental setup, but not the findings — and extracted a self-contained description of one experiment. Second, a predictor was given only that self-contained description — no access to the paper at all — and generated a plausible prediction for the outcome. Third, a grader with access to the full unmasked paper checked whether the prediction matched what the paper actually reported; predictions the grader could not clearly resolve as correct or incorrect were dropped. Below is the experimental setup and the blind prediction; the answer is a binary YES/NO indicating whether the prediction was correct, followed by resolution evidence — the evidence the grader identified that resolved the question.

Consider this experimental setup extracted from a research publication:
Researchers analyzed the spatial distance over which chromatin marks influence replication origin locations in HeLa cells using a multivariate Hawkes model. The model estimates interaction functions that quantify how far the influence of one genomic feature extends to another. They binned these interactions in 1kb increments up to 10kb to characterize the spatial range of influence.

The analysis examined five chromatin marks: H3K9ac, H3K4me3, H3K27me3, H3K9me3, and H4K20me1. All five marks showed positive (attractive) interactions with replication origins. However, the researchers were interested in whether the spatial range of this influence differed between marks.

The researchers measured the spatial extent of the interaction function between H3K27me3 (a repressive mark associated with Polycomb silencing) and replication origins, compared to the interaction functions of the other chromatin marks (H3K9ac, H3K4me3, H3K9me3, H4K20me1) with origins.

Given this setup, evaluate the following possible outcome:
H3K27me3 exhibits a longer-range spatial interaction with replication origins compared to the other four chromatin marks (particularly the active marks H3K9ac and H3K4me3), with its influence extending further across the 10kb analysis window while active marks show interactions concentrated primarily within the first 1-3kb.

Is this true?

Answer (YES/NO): YES